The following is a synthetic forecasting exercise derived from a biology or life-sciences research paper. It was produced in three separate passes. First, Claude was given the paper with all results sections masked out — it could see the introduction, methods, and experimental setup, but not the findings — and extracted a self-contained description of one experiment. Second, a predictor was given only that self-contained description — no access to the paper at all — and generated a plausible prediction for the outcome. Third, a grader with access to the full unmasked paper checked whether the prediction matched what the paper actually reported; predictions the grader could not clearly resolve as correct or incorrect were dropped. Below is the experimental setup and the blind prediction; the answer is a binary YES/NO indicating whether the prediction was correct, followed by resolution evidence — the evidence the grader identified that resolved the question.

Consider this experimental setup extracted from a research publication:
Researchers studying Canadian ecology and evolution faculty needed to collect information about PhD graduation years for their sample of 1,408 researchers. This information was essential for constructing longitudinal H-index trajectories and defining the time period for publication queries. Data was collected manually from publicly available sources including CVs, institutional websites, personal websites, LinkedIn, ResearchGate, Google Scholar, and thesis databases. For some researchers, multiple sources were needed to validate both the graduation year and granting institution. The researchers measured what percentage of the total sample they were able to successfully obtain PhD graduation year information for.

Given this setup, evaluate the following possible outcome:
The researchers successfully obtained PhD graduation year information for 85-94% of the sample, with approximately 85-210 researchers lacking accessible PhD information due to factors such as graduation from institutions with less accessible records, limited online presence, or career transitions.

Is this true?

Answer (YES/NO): YES